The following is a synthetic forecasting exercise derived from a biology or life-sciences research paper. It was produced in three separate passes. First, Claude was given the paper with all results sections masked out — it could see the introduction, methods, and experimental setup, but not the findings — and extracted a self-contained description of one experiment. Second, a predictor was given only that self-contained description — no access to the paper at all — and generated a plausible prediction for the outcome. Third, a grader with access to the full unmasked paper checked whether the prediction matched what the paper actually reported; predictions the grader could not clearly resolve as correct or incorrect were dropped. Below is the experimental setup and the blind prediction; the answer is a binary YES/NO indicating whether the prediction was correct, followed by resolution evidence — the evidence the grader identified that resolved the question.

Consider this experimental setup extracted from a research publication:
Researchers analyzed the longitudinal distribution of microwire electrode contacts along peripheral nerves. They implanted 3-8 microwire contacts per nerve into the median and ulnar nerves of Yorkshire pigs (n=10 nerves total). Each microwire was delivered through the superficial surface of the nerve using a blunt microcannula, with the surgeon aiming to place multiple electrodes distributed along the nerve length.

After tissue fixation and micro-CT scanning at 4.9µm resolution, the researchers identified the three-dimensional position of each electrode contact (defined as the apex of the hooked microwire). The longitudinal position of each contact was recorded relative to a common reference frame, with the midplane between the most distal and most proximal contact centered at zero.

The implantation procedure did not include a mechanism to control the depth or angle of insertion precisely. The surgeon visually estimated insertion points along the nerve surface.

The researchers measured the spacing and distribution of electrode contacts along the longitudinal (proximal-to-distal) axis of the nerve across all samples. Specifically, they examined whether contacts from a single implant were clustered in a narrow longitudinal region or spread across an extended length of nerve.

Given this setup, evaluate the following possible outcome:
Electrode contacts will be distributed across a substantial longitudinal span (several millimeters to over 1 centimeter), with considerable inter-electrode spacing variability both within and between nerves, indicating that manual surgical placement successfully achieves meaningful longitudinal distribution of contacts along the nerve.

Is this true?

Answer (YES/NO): YES